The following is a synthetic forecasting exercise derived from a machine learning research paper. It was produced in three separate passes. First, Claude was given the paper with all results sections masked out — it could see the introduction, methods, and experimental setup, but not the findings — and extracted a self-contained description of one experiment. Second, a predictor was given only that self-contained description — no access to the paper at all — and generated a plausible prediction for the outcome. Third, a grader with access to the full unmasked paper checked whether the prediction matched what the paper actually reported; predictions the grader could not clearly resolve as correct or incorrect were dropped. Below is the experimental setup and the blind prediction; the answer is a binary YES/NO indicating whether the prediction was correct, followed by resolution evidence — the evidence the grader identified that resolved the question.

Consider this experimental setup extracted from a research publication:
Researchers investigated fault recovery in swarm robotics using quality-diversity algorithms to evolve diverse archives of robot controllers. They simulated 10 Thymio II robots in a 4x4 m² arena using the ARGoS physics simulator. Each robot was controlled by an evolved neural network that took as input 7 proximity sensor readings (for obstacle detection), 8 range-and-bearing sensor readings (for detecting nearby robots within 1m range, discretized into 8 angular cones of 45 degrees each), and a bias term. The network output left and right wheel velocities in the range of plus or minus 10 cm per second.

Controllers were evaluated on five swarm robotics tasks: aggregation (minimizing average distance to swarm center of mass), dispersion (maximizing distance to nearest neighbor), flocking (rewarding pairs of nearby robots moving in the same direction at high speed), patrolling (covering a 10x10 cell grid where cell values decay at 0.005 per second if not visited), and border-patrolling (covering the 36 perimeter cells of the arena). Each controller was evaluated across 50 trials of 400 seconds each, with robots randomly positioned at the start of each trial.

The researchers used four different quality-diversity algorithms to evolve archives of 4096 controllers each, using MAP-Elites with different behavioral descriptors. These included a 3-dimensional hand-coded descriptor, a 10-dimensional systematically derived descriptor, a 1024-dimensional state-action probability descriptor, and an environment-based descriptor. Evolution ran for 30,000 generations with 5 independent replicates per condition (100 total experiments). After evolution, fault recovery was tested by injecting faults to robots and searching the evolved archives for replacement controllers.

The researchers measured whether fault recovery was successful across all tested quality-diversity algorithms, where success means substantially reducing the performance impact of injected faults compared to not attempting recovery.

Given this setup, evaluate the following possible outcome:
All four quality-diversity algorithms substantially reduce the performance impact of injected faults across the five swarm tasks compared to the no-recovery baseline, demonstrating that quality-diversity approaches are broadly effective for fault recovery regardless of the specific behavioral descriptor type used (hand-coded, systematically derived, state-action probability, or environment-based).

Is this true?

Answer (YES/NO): NO